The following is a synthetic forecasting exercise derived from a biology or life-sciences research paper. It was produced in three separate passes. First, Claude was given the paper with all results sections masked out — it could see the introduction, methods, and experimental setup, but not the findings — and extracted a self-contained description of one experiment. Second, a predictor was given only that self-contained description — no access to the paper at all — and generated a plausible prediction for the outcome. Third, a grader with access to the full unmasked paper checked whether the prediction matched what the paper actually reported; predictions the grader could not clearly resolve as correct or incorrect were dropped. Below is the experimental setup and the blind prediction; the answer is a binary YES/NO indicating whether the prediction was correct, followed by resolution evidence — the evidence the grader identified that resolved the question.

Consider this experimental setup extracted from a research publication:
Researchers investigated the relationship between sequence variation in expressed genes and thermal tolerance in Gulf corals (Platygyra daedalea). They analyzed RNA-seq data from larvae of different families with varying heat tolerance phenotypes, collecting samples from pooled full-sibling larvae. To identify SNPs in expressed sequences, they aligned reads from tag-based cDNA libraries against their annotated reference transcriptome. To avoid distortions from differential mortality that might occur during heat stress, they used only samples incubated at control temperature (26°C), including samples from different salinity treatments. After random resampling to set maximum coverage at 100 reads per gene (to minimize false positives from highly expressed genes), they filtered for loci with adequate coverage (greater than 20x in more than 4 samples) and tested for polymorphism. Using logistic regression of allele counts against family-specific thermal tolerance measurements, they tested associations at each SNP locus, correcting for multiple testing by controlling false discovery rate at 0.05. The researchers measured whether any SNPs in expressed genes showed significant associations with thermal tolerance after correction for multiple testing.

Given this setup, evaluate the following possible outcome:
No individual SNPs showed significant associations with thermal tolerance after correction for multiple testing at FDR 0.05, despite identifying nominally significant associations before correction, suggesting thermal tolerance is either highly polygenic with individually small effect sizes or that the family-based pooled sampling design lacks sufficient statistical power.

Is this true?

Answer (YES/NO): NO